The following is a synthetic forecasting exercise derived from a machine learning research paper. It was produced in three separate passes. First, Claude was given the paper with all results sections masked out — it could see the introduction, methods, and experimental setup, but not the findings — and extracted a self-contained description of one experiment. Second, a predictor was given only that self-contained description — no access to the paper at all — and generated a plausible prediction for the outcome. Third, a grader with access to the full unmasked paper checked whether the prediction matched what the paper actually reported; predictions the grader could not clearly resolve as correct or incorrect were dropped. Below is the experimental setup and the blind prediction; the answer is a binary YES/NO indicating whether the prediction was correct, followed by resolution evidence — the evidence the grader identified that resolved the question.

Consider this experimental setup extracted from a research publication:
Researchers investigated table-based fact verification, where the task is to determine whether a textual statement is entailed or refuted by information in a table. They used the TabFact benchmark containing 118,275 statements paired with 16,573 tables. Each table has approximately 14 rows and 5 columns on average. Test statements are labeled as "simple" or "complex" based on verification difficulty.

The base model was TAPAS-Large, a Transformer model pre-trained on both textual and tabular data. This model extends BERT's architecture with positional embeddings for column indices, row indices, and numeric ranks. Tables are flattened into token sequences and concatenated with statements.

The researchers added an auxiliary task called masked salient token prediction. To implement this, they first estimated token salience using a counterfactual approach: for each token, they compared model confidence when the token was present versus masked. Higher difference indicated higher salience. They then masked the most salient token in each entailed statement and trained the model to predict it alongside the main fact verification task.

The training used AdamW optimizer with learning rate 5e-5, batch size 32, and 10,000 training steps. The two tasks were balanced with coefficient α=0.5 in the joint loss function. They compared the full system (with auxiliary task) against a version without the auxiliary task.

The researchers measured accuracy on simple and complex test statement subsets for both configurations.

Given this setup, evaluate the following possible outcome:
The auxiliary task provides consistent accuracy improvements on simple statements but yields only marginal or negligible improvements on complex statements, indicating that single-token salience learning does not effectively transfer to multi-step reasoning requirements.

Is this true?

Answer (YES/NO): NO